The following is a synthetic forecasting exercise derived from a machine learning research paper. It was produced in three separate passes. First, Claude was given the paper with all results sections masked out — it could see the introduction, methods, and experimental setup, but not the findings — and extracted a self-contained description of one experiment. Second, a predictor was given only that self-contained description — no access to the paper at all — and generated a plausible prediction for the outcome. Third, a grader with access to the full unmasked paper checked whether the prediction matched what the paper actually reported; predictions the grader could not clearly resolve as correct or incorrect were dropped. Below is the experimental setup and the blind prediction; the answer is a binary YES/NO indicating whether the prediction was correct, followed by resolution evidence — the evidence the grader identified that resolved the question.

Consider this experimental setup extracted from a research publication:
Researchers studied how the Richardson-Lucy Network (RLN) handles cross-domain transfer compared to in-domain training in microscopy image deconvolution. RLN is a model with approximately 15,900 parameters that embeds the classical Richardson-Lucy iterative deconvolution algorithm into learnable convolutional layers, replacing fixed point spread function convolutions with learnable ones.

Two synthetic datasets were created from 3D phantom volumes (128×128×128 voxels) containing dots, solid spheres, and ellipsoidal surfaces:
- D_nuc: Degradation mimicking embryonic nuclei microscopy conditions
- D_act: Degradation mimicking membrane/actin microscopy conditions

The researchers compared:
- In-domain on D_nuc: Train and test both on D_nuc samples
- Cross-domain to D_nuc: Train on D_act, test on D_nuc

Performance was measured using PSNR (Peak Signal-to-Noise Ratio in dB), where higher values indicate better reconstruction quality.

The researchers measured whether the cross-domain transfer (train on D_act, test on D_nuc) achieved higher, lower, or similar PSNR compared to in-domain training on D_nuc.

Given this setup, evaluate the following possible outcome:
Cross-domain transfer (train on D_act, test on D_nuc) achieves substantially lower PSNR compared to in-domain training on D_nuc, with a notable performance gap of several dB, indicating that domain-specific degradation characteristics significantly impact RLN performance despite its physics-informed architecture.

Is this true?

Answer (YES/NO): NO